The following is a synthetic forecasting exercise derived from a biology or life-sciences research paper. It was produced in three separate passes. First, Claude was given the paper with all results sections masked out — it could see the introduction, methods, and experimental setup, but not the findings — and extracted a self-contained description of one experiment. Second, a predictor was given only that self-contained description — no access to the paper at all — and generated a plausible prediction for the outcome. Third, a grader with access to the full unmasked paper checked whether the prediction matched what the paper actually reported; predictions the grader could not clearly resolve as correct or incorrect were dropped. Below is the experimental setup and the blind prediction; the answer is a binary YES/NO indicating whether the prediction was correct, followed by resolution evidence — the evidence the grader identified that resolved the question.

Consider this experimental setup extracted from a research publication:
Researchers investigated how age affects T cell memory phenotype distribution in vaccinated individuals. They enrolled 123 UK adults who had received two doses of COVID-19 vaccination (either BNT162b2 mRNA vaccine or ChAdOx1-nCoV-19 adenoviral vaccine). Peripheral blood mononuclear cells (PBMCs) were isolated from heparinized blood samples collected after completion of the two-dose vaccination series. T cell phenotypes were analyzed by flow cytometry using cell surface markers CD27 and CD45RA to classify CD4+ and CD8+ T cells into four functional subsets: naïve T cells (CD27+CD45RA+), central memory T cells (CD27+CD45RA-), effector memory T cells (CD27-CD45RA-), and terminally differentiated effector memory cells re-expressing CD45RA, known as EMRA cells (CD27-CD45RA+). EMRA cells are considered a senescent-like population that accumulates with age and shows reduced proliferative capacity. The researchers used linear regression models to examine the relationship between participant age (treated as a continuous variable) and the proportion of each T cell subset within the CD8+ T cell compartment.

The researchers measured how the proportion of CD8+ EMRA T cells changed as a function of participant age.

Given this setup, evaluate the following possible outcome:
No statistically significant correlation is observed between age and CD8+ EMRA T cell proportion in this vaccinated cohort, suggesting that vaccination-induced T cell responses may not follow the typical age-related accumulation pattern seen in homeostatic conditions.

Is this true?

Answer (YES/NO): NO